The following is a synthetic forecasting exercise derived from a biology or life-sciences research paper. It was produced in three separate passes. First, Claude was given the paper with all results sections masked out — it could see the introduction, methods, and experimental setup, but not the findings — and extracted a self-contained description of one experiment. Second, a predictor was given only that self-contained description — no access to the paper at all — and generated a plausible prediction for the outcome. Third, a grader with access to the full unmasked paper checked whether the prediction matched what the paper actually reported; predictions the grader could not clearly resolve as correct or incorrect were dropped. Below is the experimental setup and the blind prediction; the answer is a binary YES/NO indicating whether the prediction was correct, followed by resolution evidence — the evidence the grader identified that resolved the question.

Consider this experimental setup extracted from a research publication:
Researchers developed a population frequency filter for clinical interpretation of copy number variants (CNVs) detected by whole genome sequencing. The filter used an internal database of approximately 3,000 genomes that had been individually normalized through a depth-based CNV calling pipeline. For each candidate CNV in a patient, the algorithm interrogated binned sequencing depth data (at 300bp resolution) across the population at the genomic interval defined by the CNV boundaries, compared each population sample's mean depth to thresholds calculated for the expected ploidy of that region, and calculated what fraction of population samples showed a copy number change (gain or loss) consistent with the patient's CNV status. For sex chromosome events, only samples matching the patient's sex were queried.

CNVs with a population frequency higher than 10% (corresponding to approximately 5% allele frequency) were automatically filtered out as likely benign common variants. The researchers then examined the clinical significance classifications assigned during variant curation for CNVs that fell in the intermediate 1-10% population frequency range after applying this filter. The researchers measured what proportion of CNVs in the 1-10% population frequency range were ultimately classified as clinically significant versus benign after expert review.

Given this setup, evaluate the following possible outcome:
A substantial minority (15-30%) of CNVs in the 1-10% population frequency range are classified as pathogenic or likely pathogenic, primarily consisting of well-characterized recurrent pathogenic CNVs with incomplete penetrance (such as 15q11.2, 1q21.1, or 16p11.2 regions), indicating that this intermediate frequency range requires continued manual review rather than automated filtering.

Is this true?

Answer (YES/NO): NO